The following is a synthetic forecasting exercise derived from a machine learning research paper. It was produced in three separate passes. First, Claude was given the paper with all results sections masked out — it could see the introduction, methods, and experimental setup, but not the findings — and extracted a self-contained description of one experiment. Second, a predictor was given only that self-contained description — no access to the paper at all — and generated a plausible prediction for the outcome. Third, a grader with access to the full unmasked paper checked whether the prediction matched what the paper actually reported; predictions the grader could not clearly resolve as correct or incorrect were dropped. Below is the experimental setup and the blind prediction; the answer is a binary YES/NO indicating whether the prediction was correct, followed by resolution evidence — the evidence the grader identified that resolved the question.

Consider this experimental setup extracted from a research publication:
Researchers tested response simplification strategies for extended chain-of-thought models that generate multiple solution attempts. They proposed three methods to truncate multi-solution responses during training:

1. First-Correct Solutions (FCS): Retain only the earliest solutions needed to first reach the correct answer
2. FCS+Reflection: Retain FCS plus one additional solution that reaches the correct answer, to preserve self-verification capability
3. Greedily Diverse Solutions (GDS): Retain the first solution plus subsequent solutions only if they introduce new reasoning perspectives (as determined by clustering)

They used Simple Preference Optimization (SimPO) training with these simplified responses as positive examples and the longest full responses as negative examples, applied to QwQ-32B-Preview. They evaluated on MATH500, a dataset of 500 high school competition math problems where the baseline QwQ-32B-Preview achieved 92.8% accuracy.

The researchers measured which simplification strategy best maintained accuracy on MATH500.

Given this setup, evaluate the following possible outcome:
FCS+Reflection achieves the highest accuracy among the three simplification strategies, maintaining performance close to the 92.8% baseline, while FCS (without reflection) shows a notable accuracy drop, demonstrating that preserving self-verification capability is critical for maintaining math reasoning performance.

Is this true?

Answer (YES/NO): YES